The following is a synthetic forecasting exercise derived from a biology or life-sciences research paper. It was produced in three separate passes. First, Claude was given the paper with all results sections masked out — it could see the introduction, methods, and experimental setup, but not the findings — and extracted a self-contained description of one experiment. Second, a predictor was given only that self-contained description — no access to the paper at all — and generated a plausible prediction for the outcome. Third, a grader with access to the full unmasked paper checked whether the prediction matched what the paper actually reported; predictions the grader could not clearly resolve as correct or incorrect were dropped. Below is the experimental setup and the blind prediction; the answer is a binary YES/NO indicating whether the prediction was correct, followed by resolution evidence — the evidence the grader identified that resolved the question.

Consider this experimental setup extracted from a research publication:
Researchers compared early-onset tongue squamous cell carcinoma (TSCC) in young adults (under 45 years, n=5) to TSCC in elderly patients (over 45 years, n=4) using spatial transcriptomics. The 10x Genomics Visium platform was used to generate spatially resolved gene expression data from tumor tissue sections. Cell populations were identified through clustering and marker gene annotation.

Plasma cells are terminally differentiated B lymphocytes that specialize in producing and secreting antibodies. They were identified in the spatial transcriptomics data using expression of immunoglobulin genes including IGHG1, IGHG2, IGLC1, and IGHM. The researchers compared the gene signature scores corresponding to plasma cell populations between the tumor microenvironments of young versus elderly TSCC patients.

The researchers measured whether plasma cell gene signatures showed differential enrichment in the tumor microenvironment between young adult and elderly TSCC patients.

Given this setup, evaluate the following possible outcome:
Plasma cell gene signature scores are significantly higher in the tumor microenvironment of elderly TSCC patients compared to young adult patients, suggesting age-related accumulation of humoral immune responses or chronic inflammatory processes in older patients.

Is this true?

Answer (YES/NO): NO